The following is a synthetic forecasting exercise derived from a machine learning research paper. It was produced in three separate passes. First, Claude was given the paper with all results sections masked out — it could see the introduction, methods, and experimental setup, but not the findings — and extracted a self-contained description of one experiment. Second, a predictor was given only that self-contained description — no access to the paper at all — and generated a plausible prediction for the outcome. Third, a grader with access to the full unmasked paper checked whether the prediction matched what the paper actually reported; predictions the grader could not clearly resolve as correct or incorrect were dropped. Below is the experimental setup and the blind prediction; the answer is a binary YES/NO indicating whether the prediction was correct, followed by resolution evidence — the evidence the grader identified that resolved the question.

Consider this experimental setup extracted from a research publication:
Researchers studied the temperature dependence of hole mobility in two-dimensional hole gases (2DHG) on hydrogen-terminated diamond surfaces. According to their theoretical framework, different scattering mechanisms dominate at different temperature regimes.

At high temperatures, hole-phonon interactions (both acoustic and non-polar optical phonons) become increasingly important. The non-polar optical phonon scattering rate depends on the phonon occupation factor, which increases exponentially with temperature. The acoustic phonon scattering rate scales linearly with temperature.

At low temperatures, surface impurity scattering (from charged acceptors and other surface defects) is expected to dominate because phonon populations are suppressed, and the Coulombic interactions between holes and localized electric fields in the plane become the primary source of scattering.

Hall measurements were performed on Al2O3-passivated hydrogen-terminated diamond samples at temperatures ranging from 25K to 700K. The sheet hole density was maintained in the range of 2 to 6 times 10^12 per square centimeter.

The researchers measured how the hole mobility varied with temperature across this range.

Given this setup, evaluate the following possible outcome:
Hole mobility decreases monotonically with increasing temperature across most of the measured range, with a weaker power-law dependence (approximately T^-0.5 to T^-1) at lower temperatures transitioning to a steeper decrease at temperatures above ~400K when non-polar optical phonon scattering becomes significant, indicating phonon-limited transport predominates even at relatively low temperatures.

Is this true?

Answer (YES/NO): NO